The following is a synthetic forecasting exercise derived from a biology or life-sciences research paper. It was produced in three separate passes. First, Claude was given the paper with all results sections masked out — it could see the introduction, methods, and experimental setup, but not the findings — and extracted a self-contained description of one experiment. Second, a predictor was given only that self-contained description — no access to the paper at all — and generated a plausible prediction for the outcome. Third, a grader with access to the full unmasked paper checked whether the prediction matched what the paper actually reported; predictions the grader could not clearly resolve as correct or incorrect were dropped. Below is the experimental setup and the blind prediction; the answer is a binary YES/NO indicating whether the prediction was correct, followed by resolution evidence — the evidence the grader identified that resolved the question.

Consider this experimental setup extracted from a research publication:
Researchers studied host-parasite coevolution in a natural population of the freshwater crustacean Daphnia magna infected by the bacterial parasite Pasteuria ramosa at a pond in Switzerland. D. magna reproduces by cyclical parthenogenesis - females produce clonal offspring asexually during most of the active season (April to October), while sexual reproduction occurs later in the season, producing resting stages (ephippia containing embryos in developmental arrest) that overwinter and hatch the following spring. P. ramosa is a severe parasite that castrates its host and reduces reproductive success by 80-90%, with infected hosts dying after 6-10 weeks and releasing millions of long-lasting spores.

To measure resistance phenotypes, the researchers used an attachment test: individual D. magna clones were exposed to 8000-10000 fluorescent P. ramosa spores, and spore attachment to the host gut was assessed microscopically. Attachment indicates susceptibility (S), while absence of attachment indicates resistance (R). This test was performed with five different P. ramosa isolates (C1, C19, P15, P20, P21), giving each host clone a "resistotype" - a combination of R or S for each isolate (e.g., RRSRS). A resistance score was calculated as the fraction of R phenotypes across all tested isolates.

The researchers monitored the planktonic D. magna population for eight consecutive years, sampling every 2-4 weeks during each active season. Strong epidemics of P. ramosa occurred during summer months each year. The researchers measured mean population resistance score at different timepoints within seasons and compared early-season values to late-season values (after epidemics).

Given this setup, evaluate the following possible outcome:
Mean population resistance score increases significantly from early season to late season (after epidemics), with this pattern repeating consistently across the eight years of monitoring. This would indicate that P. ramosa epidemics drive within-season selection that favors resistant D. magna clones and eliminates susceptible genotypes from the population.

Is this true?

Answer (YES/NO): YES